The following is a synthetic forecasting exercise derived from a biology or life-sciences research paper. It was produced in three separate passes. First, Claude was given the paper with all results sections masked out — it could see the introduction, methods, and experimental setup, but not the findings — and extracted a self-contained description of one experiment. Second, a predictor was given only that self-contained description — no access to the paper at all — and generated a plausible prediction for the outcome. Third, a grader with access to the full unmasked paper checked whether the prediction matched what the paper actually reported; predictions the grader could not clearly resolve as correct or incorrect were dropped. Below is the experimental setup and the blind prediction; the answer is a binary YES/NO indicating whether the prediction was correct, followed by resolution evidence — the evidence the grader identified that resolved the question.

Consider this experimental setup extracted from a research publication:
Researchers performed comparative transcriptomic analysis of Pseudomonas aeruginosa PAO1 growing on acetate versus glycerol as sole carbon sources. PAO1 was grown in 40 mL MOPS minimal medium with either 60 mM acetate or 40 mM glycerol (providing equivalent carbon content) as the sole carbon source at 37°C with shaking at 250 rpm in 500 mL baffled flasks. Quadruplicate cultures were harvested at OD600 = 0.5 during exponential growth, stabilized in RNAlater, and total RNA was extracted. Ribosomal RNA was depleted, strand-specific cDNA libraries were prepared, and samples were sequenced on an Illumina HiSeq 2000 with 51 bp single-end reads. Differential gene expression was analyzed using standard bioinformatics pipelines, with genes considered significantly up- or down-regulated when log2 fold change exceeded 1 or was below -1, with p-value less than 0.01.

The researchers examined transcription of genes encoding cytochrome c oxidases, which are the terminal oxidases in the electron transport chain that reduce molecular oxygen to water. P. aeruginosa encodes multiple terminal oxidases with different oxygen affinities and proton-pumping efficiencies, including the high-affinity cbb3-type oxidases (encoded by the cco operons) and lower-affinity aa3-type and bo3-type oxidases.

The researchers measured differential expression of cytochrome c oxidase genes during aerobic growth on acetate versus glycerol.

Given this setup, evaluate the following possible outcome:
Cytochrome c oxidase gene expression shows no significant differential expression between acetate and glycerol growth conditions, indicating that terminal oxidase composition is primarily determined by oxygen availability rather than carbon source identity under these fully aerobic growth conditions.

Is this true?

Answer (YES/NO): NO